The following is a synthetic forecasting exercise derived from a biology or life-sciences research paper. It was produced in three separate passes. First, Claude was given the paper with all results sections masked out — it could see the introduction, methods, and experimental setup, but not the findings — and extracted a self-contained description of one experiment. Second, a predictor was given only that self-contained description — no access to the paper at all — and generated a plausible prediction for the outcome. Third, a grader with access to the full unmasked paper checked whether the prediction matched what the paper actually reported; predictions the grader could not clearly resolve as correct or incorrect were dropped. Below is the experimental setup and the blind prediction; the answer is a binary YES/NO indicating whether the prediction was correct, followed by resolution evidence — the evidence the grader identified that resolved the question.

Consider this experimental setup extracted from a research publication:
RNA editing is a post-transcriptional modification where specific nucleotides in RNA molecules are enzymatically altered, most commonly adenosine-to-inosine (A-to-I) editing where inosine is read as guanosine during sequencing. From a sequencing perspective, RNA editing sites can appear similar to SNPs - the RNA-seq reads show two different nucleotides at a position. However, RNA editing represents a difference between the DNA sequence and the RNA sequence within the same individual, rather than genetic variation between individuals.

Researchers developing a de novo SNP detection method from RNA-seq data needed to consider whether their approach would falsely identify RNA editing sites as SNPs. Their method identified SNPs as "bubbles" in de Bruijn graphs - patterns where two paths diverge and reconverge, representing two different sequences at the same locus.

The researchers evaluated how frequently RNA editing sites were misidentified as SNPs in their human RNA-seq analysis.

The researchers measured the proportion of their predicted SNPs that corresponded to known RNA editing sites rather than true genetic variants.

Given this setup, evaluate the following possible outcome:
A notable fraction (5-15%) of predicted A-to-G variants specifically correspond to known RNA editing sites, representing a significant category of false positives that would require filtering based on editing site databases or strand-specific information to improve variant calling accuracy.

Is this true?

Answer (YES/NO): NO